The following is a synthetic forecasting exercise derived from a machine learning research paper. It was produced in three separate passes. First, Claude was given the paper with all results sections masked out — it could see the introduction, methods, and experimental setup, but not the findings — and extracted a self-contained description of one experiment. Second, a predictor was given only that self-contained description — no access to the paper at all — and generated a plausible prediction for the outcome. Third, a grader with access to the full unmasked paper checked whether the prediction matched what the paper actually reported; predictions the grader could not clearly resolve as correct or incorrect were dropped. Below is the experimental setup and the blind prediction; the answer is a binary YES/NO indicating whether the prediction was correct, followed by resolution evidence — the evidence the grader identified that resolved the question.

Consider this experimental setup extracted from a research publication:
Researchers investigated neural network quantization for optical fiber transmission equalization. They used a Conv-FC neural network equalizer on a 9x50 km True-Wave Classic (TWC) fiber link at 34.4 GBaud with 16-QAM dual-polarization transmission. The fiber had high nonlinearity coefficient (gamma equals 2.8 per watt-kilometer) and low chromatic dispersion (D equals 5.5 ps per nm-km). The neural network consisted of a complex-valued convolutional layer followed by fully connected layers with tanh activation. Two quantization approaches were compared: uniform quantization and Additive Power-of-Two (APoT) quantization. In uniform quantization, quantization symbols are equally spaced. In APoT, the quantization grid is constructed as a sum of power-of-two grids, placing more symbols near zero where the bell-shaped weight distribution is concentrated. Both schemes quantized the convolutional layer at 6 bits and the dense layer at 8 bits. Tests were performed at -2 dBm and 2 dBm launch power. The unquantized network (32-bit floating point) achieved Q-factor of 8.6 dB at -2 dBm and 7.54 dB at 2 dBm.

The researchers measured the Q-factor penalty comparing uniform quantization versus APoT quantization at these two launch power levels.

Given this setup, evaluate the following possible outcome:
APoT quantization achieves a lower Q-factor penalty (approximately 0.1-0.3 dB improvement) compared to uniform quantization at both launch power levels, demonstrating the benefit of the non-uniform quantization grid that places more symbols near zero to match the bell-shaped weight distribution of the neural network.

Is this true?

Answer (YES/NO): NO